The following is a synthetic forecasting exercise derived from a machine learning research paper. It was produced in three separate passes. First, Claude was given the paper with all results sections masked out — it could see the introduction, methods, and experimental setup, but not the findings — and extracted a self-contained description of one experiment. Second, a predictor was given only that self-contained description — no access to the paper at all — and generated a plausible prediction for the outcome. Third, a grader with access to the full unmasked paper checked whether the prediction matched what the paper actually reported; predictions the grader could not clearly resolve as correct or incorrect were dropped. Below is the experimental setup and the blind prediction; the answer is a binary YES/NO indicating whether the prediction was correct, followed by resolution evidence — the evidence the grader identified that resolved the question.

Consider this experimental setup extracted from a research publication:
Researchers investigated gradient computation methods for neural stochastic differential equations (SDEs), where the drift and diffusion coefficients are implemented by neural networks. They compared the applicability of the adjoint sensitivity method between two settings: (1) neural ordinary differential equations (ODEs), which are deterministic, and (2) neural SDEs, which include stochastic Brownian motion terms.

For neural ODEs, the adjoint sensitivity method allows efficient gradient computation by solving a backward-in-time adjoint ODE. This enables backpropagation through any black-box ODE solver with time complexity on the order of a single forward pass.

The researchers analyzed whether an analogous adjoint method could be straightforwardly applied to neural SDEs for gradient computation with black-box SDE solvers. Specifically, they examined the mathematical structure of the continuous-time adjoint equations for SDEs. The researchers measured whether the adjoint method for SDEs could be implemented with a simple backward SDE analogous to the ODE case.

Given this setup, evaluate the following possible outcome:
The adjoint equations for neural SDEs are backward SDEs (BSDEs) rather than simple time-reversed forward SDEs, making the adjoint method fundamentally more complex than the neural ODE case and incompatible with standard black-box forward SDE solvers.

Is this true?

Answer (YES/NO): YES